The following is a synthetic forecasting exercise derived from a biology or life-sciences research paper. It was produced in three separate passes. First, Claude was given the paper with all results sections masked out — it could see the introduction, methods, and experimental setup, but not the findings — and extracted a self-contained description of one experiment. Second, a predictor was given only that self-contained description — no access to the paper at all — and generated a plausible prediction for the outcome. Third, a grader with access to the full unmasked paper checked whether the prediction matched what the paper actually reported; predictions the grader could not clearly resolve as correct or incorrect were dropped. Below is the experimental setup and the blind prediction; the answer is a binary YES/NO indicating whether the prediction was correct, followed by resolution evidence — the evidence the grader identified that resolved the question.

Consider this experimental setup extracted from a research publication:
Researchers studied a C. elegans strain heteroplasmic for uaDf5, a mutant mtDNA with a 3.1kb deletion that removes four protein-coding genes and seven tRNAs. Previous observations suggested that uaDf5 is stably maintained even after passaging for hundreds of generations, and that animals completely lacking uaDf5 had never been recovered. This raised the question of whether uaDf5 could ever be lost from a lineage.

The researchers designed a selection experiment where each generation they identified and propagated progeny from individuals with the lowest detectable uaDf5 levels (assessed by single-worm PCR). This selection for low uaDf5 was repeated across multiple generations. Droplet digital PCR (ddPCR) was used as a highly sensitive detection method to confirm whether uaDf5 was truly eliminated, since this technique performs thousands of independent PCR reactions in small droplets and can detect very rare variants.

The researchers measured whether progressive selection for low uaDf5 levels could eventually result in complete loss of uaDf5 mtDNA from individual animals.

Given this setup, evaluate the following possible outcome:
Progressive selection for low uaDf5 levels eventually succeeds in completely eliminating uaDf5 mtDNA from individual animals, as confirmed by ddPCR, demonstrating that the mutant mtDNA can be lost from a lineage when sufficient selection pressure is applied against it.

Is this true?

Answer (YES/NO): YES